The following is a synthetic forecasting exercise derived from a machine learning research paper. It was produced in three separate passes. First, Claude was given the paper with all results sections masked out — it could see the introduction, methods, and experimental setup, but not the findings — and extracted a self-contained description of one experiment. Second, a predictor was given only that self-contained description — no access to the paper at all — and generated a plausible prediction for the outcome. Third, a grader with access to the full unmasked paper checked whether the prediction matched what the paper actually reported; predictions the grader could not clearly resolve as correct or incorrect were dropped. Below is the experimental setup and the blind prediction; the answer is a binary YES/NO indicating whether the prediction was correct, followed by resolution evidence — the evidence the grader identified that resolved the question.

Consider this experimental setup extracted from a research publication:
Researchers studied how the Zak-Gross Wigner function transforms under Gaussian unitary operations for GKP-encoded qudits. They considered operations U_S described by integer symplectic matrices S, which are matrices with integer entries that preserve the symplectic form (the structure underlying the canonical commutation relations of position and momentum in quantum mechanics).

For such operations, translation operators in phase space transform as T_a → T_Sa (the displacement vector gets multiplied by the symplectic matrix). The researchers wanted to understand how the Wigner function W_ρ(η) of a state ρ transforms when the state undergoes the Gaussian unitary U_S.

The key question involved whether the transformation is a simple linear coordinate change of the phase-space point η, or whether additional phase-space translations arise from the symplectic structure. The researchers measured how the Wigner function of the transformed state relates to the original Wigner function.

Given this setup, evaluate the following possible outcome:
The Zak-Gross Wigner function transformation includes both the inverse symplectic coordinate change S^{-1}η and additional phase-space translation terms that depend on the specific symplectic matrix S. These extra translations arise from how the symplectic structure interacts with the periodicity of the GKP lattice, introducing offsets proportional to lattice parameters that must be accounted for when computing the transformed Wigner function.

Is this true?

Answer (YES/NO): NO